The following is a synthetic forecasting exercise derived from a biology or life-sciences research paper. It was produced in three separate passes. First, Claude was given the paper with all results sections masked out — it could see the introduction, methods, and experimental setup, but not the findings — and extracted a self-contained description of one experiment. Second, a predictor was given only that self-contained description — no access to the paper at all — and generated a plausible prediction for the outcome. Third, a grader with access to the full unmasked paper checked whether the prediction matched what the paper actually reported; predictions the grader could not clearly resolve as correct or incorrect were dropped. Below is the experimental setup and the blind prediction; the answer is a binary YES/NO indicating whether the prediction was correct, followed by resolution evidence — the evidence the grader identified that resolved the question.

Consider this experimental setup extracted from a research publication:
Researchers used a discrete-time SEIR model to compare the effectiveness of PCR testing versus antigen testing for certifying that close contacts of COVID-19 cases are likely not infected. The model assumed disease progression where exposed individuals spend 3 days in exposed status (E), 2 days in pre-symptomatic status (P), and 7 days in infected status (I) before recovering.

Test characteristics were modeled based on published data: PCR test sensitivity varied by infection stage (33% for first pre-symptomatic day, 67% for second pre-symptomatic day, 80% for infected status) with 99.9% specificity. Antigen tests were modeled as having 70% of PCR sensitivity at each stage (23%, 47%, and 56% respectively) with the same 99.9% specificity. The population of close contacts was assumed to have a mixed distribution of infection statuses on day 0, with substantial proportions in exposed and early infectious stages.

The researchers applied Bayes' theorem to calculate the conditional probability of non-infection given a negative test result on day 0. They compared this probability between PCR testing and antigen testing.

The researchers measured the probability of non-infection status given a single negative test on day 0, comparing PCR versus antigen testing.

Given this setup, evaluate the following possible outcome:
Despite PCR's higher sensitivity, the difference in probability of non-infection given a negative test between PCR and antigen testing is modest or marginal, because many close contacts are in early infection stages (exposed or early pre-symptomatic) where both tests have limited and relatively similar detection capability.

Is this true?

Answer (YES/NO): YES